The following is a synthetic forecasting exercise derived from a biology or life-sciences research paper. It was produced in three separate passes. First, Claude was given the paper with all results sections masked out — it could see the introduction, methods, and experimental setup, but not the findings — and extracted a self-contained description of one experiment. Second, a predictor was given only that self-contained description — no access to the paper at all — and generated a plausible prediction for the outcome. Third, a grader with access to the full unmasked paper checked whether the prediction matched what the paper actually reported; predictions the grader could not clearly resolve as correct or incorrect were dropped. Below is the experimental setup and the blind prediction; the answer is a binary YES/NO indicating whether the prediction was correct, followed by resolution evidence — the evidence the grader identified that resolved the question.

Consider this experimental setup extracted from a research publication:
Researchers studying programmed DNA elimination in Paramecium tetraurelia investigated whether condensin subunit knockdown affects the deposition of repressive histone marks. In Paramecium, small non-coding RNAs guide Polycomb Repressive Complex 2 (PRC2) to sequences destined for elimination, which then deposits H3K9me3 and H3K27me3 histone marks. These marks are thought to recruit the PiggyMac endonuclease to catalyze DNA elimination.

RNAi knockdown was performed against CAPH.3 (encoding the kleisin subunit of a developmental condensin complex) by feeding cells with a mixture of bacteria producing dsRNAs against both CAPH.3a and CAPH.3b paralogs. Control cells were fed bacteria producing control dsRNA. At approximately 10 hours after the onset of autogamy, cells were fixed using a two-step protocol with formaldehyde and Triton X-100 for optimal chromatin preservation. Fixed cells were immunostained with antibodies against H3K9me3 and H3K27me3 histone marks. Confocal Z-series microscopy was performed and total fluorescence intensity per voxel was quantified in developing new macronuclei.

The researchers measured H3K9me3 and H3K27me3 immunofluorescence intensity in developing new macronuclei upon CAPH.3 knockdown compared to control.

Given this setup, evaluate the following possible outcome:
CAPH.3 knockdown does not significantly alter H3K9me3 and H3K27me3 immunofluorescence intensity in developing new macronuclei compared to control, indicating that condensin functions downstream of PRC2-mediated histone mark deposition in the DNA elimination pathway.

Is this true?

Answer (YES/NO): YES